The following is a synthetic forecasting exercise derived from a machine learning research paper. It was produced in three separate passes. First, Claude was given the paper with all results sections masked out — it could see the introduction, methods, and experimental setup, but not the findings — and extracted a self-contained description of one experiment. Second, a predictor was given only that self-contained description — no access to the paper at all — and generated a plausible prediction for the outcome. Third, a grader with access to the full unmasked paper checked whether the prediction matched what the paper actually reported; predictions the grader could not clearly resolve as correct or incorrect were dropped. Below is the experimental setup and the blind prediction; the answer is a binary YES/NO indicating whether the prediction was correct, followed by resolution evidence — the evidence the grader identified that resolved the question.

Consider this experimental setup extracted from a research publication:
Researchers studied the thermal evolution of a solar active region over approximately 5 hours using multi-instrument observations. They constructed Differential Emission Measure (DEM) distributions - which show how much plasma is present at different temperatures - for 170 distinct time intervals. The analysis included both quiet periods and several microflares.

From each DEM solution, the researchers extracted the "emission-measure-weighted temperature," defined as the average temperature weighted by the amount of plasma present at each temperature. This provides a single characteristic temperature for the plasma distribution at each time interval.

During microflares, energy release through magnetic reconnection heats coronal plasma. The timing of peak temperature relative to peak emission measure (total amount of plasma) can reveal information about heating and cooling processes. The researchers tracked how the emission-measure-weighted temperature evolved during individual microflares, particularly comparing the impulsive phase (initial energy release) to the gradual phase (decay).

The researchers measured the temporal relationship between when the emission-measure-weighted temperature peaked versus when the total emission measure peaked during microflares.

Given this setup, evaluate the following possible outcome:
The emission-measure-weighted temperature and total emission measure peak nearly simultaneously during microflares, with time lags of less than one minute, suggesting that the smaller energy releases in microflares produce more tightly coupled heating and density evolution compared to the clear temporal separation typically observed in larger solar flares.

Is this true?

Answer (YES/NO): NO